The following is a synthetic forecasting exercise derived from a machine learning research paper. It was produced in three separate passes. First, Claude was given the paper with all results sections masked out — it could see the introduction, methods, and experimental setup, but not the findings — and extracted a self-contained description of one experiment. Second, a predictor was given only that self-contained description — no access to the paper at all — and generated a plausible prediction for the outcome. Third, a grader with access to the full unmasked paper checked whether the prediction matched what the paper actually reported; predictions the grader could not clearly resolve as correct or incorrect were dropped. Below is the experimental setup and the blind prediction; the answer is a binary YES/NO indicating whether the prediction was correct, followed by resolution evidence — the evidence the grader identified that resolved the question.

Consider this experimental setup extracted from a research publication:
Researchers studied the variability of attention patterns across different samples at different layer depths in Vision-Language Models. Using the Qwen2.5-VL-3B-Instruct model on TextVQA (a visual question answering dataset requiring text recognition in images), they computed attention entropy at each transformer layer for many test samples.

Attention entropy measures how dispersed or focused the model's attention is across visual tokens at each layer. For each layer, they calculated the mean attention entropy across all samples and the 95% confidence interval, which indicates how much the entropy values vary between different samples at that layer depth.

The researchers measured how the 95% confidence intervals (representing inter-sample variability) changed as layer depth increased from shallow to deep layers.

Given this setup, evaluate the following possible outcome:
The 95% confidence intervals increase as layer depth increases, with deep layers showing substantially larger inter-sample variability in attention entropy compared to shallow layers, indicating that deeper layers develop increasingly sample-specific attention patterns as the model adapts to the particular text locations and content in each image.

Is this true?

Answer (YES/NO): YES